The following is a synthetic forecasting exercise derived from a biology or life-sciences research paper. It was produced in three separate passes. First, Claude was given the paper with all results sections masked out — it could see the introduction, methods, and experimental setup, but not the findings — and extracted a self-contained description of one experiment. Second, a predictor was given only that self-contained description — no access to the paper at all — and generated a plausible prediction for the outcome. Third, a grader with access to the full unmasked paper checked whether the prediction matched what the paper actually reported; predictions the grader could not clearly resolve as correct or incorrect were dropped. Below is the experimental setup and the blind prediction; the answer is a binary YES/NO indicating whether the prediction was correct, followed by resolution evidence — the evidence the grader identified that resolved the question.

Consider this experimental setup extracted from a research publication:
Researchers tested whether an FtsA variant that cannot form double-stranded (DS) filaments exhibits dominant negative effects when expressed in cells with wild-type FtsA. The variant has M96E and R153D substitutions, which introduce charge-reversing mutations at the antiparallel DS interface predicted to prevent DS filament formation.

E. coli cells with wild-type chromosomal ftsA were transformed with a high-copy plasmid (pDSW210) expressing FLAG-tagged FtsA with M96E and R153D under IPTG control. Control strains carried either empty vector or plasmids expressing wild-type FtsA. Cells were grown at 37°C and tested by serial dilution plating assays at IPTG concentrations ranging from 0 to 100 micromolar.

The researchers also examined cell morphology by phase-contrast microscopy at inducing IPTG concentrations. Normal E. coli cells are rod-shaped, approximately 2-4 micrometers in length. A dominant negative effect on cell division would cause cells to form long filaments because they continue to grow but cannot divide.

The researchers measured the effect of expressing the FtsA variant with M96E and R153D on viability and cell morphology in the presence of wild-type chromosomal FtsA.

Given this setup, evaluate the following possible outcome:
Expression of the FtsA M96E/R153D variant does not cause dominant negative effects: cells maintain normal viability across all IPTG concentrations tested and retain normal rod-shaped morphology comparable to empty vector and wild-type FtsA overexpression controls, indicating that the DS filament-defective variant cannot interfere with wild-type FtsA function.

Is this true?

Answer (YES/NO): NO